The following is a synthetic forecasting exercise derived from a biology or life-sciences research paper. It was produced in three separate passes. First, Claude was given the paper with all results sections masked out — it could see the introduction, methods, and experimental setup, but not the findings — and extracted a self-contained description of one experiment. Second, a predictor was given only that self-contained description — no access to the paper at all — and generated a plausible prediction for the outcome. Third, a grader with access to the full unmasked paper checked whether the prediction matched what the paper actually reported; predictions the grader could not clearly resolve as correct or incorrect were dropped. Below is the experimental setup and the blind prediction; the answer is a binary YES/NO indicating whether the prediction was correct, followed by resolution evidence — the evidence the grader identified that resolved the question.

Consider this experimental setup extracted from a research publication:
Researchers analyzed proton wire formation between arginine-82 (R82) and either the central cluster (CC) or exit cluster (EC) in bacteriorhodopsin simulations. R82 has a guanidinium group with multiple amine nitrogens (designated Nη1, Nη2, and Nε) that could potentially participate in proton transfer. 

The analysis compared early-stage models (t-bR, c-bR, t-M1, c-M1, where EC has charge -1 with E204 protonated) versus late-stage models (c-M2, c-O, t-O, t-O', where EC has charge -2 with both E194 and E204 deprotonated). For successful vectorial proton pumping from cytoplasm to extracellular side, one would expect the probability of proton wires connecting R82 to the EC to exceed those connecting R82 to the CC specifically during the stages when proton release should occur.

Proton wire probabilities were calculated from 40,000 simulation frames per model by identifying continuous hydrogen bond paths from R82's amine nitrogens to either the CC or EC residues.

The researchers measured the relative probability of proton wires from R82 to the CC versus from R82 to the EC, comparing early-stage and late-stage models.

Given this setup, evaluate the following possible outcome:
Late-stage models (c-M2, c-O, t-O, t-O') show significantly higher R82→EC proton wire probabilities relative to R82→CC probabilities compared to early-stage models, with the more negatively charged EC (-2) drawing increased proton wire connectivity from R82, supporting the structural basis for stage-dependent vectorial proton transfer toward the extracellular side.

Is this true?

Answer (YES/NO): YES